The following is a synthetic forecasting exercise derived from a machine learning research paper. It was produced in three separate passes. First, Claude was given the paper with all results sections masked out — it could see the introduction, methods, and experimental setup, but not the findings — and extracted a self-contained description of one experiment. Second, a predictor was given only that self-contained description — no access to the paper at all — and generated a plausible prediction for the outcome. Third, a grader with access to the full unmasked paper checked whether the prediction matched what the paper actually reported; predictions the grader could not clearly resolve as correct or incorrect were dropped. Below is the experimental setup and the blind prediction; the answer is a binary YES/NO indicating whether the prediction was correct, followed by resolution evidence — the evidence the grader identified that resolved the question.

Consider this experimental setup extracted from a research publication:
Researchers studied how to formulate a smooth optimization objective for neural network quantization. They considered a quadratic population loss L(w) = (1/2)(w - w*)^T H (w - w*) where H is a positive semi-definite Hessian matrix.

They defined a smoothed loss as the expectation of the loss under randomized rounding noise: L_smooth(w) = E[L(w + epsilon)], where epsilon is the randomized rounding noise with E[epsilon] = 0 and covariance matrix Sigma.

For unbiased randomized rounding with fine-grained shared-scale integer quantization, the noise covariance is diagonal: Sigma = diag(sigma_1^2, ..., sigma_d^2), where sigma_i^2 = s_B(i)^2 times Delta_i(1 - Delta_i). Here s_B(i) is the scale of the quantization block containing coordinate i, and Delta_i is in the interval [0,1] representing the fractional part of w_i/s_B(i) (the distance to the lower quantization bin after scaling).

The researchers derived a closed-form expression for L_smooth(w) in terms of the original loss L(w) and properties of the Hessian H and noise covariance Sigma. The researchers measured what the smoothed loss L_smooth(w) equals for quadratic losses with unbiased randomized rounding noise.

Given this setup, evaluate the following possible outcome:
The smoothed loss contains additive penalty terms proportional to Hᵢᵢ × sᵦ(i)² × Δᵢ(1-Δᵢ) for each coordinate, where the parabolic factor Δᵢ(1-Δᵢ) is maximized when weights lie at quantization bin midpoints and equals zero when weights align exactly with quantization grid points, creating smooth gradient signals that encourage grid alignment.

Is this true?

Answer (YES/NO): NO